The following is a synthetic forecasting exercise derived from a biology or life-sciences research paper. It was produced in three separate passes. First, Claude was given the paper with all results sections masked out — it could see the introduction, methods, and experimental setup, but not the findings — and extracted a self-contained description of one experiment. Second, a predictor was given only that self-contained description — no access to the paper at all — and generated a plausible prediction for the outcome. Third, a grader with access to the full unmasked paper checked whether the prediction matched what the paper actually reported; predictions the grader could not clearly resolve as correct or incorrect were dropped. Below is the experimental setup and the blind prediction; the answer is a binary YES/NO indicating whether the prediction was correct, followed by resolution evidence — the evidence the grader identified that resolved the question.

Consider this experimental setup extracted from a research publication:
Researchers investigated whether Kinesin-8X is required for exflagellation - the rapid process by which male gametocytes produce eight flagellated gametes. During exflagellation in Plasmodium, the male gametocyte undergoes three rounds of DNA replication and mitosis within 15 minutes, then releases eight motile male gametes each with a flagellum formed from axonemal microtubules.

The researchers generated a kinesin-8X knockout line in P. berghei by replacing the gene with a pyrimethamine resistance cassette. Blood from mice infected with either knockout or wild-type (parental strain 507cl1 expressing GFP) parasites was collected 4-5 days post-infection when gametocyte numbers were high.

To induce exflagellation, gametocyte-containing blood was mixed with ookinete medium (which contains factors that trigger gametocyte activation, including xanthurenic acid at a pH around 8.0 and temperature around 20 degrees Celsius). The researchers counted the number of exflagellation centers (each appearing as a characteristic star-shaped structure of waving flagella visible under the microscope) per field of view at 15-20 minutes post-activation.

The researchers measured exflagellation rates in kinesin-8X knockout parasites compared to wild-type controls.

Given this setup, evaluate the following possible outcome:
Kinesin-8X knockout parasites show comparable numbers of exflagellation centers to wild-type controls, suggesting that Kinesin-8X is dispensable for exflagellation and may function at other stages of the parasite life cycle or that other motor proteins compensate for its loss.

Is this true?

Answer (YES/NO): YES